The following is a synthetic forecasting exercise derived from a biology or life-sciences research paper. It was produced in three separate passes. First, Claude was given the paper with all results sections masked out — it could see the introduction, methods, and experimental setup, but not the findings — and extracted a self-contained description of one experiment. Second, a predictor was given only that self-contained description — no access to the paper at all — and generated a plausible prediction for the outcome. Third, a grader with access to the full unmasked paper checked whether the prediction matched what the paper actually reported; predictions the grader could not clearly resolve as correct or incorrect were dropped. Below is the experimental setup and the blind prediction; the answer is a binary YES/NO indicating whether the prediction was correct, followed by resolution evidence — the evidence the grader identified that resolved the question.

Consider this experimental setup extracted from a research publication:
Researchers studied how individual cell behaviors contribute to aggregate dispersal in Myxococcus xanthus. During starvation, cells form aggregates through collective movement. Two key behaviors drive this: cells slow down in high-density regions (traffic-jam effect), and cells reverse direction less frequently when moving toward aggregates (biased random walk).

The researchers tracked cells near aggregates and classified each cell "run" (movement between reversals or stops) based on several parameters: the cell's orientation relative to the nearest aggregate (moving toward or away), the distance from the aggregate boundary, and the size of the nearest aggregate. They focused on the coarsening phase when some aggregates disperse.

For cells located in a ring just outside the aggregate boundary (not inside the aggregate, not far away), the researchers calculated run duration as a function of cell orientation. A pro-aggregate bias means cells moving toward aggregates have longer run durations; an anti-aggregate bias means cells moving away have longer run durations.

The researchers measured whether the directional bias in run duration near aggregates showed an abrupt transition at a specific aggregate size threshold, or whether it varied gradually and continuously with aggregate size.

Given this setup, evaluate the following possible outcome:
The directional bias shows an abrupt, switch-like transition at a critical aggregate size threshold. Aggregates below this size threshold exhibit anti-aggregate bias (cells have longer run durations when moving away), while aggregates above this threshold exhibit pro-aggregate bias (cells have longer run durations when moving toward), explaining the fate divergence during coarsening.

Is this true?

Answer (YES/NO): NO